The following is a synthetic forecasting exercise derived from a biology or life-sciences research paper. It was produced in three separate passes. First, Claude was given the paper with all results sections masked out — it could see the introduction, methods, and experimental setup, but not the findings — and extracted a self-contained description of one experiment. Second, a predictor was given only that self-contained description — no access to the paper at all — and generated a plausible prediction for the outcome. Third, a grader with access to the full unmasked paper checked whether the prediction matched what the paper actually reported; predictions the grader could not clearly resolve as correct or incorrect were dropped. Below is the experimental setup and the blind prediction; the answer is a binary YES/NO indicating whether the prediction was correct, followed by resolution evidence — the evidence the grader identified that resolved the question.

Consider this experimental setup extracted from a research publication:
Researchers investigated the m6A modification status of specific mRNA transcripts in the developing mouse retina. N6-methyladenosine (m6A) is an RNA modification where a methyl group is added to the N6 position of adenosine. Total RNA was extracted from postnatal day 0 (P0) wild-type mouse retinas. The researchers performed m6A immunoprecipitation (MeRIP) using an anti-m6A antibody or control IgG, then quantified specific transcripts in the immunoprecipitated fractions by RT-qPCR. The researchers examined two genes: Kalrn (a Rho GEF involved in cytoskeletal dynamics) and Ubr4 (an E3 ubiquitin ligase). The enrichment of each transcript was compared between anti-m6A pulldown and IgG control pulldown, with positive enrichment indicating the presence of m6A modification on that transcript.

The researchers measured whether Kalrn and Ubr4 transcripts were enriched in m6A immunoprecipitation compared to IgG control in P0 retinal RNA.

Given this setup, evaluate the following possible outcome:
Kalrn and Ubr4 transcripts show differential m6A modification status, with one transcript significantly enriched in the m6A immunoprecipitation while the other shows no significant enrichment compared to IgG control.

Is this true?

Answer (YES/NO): NO